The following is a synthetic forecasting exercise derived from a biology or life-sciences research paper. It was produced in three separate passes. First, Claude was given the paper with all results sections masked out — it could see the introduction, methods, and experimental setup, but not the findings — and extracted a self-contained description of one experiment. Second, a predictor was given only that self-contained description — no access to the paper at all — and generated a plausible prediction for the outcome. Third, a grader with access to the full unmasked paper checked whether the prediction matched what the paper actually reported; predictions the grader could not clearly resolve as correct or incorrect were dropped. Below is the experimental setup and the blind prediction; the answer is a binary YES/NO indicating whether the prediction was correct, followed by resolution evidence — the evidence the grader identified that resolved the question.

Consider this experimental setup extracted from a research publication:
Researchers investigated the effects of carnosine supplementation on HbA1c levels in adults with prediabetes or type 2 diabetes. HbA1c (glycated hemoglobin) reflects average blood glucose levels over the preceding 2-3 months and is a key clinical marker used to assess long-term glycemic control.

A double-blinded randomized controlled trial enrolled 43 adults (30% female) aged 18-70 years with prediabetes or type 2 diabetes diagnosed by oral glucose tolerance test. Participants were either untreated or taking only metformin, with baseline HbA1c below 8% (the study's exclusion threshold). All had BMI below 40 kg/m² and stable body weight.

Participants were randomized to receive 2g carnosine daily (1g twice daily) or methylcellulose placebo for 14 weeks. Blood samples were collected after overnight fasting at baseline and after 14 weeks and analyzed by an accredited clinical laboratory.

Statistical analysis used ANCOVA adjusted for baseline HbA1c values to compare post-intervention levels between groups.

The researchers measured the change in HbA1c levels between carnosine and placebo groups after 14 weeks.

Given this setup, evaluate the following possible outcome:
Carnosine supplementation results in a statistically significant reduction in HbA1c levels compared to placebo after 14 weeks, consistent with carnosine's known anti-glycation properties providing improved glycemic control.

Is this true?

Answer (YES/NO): NO